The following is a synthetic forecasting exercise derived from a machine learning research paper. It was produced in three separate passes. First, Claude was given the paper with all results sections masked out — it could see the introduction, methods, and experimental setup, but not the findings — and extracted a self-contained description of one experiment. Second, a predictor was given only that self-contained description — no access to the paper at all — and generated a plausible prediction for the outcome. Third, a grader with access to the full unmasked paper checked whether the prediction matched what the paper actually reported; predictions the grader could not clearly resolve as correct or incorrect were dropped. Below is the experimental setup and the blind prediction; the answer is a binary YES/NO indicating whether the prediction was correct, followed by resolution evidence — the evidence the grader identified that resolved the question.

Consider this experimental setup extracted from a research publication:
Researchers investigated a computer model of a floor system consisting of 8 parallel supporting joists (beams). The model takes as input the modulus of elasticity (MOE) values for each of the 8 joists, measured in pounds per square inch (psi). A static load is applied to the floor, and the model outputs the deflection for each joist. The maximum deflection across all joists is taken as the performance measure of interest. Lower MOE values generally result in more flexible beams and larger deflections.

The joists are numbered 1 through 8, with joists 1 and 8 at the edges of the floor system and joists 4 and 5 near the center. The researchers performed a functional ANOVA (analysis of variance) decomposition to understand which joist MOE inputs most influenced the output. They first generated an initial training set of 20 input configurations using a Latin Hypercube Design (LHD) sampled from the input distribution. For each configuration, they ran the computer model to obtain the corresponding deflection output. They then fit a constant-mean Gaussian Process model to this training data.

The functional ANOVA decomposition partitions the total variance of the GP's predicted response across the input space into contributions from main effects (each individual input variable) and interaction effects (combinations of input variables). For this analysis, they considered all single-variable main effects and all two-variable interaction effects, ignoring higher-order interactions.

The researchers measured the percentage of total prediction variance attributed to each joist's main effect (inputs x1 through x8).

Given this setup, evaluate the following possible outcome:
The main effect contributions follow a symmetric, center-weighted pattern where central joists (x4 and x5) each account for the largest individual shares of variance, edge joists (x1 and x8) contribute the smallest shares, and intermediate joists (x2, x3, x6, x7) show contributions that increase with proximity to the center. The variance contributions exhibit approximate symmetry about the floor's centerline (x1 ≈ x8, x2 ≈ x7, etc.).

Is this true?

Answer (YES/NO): NO